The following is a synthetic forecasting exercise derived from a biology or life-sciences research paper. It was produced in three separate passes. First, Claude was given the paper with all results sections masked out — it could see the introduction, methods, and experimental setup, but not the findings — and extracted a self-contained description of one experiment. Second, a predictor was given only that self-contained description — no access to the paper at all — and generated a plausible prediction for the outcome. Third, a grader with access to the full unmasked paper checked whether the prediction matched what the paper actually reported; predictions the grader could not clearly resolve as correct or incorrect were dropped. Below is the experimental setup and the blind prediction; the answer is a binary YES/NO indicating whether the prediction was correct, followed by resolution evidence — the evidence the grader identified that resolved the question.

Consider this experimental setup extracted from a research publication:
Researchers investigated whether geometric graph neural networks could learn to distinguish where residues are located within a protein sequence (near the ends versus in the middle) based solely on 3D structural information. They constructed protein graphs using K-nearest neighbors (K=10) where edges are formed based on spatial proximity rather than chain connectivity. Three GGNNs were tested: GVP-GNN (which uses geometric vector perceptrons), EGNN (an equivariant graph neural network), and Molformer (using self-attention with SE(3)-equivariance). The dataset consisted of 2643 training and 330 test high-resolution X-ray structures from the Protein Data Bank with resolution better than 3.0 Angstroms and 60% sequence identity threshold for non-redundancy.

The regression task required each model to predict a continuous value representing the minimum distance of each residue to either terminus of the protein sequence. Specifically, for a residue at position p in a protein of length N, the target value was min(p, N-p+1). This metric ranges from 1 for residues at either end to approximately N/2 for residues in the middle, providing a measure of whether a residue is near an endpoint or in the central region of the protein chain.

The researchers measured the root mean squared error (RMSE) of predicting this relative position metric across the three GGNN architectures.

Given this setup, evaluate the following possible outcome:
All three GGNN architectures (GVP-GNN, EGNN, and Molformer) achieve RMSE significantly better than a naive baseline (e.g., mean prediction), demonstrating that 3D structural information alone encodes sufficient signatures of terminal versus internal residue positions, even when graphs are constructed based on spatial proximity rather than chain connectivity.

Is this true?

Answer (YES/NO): NO